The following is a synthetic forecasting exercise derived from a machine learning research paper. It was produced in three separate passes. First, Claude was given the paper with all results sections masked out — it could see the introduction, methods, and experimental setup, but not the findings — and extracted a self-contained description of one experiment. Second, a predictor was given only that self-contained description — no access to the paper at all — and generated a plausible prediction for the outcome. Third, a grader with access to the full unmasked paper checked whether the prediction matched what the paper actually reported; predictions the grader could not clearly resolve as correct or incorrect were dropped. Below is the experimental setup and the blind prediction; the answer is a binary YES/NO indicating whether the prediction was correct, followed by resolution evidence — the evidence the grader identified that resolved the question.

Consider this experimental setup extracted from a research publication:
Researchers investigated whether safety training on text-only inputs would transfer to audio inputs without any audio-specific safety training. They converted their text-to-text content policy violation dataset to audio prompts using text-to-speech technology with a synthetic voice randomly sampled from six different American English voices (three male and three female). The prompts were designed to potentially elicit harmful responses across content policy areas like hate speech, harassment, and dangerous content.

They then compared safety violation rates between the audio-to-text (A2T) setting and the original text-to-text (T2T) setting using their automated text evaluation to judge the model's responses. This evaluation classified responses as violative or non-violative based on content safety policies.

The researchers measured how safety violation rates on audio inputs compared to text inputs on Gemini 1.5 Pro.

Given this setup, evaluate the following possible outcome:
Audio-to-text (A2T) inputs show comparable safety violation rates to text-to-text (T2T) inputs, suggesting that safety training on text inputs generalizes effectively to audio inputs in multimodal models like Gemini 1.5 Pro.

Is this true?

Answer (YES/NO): YES